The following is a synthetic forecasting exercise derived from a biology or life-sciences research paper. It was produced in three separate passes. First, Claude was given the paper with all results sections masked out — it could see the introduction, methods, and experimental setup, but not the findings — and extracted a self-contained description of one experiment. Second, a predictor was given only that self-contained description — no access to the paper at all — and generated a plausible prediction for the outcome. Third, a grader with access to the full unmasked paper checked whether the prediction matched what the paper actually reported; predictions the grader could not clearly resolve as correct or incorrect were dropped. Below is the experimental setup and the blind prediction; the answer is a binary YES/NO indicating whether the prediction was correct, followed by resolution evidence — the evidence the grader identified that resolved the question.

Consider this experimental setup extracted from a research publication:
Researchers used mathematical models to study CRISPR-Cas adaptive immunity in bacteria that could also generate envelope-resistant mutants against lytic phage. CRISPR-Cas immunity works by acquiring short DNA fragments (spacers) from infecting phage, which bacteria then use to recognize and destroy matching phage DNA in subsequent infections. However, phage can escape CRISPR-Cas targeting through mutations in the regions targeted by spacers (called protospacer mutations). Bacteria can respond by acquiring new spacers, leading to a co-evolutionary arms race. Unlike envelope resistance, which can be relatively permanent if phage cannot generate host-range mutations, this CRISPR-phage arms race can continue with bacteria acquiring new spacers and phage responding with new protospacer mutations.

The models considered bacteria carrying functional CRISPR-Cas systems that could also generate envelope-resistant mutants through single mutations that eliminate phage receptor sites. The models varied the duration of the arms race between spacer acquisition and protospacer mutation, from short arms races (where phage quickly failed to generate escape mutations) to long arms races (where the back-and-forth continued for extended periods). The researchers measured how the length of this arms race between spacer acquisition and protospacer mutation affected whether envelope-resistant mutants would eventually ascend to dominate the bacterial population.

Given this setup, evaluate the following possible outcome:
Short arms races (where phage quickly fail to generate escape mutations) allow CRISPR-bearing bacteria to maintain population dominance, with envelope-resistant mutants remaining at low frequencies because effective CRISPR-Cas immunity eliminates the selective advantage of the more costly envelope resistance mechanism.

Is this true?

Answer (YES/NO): YES